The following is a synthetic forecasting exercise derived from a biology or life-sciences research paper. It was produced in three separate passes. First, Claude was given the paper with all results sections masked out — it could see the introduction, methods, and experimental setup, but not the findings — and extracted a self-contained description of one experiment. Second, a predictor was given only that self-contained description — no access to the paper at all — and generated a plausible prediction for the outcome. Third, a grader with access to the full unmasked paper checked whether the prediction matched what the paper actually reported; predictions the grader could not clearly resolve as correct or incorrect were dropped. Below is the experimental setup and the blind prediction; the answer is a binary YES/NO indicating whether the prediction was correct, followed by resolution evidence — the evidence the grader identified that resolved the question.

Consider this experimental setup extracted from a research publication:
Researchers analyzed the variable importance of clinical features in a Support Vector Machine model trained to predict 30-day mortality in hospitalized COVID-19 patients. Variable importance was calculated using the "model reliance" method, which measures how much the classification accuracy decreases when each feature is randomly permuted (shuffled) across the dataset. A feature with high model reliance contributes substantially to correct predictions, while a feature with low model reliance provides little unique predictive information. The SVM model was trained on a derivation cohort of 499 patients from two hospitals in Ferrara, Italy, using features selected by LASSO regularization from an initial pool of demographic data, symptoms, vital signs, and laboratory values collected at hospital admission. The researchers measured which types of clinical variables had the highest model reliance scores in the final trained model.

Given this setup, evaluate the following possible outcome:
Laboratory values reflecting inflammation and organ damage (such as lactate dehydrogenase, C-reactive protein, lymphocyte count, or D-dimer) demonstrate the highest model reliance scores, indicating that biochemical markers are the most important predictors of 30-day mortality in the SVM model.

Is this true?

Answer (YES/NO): NO